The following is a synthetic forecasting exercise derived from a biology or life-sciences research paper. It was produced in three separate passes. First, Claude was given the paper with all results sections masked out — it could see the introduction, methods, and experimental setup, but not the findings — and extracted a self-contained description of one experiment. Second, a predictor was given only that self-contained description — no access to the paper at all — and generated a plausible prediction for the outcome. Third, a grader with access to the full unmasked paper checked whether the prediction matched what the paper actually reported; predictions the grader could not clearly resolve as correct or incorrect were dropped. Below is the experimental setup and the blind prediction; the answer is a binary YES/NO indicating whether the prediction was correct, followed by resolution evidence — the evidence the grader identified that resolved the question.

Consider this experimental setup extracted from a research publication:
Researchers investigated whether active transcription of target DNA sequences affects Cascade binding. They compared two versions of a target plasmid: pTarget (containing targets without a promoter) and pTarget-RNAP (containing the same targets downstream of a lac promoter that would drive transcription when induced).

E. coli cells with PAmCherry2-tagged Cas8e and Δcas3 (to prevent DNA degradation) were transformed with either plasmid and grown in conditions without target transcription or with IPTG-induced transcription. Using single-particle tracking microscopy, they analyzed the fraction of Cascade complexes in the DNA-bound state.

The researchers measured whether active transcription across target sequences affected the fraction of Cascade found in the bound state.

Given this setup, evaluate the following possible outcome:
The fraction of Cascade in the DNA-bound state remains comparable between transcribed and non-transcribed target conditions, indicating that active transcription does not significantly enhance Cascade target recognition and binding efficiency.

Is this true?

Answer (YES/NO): NO